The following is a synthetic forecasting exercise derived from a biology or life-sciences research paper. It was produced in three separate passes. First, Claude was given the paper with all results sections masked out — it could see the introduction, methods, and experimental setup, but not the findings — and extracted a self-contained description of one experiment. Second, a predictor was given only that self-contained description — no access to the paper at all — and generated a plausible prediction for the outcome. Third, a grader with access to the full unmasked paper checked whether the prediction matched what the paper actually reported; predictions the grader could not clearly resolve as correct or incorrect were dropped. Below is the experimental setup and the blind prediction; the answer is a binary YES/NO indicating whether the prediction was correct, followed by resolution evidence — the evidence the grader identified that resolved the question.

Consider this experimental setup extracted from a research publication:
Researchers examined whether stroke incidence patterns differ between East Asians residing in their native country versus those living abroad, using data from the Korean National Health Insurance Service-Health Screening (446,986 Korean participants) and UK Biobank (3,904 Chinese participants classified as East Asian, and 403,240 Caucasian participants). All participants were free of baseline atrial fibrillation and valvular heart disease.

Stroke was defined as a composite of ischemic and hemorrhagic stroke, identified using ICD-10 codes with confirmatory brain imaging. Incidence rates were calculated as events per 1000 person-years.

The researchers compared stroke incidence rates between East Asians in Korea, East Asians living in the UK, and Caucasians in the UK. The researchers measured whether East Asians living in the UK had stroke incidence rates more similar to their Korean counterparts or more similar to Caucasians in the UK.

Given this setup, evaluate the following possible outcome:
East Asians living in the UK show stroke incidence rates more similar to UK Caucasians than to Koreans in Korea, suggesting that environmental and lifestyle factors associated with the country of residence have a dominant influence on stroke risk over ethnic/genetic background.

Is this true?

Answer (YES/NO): YES